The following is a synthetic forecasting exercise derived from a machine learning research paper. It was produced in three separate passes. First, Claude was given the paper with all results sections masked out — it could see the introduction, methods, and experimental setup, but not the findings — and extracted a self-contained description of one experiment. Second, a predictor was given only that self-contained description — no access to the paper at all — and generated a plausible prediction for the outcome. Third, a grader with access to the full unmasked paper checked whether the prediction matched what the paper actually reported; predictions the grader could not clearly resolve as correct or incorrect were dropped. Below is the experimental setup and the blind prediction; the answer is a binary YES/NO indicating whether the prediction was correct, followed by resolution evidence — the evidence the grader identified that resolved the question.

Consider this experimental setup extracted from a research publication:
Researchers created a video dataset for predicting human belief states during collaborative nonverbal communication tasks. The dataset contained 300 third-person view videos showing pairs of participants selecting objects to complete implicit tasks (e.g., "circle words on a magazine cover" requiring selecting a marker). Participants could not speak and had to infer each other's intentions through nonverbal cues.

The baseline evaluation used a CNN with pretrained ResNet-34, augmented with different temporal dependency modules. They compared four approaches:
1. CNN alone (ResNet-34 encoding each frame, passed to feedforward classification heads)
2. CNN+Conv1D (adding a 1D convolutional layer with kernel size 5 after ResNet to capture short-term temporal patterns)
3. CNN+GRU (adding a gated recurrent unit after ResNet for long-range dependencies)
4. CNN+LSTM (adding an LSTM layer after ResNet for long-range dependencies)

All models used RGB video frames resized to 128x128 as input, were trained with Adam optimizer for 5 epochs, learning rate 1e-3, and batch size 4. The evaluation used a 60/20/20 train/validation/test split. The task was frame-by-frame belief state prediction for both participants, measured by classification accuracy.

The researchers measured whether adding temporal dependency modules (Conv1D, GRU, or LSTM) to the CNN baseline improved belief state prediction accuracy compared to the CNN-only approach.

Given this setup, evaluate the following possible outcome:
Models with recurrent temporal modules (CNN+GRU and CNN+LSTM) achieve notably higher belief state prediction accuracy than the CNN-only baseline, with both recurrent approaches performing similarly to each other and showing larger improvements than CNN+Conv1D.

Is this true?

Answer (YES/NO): NO